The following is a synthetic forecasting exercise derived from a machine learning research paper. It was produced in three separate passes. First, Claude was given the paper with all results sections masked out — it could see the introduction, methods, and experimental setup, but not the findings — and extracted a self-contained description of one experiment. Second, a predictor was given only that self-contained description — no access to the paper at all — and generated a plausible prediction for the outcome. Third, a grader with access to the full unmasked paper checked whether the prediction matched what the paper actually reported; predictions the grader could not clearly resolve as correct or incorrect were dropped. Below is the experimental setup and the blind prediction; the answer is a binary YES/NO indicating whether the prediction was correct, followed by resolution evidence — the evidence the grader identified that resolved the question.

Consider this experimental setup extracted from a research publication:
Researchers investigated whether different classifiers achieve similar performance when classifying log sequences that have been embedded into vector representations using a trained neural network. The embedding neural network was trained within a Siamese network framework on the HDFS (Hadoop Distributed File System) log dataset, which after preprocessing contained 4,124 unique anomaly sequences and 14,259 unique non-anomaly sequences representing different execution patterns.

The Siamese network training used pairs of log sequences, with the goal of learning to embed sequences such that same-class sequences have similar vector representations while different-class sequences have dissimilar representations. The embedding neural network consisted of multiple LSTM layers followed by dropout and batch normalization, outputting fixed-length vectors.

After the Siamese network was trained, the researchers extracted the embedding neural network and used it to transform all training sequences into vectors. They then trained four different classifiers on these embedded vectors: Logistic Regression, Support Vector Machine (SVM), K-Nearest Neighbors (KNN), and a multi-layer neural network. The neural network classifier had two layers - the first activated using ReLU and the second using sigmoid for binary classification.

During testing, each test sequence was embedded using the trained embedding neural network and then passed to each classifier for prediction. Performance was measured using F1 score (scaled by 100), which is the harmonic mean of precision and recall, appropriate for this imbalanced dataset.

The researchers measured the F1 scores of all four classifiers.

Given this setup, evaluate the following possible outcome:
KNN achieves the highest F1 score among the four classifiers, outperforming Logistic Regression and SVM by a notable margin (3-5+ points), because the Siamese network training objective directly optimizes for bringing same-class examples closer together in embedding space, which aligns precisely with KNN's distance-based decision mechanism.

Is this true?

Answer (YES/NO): NO